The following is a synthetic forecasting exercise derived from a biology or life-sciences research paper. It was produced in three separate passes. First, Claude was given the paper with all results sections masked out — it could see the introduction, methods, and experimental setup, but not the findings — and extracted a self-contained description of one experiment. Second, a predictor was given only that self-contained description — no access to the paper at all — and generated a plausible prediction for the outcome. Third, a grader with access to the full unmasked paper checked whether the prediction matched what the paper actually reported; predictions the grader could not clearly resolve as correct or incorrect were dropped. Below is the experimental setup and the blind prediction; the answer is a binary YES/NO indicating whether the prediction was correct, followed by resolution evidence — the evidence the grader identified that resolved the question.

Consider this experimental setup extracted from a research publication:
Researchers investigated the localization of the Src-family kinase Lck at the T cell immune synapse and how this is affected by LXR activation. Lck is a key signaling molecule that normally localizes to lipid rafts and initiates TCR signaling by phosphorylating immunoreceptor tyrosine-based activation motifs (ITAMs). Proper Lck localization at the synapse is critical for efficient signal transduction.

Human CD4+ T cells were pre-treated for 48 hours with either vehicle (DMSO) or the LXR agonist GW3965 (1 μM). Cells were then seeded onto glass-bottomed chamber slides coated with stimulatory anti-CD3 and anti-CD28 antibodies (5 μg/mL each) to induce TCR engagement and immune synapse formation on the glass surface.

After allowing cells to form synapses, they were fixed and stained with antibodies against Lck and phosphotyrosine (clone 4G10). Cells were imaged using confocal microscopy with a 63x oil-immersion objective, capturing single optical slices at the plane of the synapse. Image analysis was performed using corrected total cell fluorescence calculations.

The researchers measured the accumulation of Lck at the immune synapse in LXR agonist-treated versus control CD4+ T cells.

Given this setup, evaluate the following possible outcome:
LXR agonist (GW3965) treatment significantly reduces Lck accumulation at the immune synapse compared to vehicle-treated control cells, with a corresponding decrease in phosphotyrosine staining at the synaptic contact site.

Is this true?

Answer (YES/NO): NO